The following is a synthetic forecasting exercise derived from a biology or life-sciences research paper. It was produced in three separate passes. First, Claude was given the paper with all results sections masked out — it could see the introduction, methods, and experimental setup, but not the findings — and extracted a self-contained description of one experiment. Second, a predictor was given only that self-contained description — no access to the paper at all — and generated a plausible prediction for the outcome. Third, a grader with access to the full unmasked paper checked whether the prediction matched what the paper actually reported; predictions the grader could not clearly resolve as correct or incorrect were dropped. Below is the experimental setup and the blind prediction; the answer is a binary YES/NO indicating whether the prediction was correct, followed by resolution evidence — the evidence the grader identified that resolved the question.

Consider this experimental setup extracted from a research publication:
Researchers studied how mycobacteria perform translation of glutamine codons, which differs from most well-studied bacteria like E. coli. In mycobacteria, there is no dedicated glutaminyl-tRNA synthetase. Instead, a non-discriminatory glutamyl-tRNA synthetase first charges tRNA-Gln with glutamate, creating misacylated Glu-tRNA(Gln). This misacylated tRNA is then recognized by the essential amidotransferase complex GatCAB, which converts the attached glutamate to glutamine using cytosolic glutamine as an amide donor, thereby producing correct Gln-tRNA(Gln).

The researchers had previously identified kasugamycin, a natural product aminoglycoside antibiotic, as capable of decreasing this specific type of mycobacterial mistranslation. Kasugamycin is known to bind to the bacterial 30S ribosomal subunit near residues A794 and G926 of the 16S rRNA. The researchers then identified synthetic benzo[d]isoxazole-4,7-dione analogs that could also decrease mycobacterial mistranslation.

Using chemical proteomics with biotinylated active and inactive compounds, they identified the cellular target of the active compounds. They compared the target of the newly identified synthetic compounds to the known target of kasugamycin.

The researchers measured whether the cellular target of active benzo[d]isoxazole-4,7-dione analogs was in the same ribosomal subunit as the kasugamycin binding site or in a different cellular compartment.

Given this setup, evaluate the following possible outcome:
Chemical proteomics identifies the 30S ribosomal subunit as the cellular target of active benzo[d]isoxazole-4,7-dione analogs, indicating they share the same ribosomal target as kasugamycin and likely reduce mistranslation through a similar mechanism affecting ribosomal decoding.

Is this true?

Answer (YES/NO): YES